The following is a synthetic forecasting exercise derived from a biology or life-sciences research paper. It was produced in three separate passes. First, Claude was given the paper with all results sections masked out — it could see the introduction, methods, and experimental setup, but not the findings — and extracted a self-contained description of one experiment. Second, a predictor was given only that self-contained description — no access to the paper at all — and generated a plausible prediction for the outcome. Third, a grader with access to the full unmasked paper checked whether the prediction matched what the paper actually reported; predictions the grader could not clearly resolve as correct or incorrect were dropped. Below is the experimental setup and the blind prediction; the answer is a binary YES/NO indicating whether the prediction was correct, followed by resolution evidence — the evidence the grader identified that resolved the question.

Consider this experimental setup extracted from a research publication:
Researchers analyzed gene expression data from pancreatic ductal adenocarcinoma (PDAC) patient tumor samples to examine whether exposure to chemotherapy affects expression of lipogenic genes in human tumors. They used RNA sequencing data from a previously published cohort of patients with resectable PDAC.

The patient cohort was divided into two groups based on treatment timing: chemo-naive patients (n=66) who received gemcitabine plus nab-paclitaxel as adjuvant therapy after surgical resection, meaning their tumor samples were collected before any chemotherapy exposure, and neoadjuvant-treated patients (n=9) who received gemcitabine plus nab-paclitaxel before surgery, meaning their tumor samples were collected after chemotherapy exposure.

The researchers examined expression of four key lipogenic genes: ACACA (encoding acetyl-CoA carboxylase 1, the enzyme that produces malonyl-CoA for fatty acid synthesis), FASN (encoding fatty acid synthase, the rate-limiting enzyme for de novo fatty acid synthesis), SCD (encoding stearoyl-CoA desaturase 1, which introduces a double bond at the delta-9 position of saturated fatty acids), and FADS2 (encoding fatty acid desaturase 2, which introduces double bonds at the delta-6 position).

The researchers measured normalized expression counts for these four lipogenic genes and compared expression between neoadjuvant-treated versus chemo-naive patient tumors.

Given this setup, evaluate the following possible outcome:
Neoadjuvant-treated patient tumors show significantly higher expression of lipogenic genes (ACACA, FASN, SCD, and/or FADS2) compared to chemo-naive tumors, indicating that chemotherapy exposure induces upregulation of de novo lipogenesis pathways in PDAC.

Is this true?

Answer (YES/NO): NO